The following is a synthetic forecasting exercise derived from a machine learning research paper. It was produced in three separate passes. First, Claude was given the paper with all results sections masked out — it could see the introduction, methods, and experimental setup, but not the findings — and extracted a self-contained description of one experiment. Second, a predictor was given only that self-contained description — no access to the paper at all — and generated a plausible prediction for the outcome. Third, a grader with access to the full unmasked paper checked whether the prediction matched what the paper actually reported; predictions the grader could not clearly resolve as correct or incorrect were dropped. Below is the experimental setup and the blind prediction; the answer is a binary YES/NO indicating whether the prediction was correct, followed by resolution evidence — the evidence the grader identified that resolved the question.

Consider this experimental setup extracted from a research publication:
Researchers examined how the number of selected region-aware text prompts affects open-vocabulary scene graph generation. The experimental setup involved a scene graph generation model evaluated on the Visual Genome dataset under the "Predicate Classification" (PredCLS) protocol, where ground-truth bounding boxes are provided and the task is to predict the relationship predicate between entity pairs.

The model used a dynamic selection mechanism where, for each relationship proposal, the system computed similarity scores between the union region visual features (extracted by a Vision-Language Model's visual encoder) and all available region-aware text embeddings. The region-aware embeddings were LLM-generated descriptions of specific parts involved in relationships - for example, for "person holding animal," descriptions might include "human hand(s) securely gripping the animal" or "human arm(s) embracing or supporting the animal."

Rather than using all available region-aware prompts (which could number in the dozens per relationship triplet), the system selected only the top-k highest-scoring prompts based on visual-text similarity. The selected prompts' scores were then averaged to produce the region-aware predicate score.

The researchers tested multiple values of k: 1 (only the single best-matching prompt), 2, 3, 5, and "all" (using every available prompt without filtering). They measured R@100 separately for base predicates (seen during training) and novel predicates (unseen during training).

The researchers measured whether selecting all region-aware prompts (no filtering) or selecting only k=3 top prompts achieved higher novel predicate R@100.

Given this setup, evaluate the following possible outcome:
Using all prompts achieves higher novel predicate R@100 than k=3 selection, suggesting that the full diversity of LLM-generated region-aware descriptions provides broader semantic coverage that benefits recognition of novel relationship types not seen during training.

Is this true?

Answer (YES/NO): NO